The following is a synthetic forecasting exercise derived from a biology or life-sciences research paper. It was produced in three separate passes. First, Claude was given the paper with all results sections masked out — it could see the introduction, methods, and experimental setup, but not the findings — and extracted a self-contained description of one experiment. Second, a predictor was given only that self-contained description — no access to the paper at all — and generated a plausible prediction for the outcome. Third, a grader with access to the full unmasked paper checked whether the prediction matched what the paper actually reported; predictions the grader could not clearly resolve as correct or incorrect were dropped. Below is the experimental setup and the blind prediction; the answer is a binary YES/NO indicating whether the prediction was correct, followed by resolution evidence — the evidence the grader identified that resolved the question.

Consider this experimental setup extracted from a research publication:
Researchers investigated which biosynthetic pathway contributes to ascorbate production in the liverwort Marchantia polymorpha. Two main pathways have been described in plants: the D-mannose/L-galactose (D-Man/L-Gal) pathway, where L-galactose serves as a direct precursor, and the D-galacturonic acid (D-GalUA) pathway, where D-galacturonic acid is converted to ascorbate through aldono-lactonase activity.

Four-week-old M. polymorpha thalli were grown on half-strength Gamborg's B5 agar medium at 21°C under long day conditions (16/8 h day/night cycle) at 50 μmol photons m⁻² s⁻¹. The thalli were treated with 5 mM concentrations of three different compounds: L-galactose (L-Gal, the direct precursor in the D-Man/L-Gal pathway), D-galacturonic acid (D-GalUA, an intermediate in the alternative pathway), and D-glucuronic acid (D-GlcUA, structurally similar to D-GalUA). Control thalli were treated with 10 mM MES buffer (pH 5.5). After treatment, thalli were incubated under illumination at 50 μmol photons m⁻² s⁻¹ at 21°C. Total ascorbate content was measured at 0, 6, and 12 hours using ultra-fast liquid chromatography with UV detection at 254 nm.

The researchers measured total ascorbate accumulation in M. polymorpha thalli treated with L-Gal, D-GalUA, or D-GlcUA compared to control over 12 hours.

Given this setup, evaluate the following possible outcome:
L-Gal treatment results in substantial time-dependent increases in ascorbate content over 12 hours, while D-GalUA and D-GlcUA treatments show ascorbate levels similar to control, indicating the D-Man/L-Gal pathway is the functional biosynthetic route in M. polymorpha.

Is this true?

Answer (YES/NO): YES